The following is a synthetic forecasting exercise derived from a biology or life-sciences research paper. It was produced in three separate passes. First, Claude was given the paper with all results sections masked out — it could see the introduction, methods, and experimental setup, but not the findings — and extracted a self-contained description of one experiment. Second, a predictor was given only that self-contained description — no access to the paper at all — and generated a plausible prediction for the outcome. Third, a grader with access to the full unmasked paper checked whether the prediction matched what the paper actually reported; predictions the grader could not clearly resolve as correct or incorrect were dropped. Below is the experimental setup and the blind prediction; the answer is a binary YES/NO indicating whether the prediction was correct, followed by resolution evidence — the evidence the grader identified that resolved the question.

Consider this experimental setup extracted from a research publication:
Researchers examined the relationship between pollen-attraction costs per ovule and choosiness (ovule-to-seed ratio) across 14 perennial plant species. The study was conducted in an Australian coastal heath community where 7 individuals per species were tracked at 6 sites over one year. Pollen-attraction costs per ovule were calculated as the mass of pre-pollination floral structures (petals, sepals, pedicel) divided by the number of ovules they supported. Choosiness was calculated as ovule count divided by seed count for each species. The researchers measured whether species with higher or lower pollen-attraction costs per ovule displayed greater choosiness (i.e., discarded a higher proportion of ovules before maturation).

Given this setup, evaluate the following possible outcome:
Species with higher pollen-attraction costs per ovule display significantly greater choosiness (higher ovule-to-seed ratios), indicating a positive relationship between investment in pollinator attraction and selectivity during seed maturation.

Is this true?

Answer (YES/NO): NO